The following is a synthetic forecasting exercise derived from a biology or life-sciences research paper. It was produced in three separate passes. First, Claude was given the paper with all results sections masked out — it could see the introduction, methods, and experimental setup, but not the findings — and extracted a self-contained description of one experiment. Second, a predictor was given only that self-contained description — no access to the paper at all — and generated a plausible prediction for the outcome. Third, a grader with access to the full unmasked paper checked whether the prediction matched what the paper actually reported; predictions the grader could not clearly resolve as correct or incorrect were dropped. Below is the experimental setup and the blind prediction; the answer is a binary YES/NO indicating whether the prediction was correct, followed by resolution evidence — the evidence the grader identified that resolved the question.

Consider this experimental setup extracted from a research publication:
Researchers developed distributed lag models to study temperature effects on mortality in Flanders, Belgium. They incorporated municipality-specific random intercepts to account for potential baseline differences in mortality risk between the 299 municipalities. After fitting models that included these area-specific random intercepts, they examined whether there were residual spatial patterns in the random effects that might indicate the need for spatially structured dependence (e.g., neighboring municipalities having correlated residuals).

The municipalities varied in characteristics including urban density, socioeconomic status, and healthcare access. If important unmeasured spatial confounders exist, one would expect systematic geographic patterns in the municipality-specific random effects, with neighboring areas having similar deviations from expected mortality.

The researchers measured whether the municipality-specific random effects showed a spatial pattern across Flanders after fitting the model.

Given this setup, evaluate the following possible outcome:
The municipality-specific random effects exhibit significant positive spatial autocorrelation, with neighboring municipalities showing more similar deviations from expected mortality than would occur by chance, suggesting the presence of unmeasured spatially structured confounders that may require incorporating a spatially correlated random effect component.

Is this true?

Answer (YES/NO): NO